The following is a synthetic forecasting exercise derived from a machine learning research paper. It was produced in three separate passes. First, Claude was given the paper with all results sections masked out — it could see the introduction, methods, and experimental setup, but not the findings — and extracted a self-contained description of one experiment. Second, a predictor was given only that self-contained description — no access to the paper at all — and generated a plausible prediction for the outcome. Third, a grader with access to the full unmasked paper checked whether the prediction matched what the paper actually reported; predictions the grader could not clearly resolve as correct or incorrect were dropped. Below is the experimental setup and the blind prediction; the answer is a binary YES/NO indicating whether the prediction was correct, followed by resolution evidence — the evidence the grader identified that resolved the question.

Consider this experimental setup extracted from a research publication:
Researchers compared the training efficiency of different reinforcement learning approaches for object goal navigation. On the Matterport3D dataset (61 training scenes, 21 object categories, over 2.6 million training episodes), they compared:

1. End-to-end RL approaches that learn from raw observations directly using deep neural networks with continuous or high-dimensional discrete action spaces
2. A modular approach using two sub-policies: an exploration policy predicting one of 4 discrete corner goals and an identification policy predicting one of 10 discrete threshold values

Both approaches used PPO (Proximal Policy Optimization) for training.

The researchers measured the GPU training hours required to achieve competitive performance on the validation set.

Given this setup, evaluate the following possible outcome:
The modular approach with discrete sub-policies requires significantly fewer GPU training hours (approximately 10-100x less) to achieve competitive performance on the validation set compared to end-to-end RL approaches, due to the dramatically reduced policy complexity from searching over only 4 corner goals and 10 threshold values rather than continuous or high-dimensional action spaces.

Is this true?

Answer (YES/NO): YES